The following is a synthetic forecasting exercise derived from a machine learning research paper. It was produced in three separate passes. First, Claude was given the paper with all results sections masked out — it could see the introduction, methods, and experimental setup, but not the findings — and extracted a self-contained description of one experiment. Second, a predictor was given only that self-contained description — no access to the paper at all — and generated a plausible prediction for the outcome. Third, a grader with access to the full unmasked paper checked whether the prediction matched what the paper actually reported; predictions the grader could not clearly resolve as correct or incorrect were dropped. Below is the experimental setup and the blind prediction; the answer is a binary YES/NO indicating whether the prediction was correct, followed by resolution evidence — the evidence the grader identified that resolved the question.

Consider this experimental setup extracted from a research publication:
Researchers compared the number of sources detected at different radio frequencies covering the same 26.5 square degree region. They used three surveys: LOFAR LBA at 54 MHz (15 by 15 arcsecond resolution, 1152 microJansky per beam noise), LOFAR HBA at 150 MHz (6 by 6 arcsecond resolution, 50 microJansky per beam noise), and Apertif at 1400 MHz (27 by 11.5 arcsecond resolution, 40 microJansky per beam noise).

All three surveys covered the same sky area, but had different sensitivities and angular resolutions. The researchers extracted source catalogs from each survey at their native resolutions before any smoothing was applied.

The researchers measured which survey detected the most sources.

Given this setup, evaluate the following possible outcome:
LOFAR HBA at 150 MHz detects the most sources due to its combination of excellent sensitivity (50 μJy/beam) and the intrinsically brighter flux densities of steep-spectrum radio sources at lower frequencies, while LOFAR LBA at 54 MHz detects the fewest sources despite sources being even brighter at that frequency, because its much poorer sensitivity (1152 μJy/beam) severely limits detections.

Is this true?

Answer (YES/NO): YES